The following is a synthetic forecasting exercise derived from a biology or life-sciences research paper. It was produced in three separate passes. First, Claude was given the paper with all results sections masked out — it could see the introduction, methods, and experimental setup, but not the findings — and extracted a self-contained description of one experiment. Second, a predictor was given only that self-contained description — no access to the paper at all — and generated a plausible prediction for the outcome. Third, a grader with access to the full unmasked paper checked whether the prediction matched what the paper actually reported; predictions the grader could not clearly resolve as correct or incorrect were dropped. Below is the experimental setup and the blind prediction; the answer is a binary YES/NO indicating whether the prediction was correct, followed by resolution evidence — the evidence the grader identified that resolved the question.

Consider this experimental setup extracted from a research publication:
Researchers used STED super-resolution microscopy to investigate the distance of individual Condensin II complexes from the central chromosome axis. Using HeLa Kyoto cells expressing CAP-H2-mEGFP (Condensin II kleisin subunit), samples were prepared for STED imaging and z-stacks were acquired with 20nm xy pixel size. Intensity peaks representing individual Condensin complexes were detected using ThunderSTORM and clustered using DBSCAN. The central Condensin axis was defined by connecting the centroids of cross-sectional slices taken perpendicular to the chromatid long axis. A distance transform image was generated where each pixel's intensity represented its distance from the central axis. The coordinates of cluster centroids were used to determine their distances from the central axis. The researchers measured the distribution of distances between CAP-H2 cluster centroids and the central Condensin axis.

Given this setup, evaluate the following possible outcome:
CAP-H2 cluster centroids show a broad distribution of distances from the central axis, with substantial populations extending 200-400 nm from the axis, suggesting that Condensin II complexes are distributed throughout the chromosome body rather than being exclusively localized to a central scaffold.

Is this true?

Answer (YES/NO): NO